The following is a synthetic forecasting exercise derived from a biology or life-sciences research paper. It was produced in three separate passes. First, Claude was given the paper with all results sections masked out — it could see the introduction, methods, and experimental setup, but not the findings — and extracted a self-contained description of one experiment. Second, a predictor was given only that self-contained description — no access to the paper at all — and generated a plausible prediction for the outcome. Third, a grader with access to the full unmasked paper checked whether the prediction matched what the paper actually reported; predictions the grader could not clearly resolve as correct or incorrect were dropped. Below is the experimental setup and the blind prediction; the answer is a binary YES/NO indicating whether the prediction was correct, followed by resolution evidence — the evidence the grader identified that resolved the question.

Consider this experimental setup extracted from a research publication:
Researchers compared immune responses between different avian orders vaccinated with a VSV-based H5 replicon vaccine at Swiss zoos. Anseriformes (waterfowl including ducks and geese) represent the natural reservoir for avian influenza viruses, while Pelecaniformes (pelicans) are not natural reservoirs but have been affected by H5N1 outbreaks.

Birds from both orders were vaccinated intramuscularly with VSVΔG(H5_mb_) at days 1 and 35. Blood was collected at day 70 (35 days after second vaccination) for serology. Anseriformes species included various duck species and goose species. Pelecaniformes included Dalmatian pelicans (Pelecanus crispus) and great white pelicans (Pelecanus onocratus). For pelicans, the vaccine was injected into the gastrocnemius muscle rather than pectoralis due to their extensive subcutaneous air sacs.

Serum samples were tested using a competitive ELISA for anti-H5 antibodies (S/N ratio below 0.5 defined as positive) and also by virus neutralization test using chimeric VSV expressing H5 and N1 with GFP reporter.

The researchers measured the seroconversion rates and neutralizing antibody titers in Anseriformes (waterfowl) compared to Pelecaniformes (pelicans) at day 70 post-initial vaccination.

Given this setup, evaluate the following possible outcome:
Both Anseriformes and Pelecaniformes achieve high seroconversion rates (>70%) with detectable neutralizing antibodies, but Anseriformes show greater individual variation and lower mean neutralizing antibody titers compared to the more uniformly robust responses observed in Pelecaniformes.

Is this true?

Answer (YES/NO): NO